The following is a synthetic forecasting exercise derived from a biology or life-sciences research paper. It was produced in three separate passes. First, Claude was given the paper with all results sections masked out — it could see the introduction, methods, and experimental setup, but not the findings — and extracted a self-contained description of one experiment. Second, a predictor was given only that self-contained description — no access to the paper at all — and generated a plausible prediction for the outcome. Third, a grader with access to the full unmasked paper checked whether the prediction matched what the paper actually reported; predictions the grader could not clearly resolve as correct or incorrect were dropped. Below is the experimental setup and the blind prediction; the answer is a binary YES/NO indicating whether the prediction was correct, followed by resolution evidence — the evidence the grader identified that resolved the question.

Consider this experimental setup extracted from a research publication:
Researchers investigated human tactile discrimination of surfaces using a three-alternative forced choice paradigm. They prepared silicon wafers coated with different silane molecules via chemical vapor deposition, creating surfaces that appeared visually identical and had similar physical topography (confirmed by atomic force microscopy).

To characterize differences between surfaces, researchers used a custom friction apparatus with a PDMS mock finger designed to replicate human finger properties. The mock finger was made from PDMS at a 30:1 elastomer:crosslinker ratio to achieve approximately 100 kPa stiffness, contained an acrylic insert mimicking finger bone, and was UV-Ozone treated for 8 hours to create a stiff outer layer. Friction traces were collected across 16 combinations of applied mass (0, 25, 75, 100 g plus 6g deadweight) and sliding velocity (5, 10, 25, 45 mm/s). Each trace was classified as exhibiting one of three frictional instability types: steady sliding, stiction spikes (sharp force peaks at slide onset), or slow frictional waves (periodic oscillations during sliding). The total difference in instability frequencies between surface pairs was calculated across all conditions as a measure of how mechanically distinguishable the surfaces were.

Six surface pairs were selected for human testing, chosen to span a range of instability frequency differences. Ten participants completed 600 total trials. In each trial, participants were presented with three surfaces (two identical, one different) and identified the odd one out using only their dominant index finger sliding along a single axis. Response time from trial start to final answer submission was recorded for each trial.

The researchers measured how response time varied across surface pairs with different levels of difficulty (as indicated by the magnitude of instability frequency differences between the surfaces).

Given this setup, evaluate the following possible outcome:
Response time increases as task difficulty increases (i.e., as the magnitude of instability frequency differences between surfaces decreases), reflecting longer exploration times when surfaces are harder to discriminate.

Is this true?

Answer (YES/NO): NO